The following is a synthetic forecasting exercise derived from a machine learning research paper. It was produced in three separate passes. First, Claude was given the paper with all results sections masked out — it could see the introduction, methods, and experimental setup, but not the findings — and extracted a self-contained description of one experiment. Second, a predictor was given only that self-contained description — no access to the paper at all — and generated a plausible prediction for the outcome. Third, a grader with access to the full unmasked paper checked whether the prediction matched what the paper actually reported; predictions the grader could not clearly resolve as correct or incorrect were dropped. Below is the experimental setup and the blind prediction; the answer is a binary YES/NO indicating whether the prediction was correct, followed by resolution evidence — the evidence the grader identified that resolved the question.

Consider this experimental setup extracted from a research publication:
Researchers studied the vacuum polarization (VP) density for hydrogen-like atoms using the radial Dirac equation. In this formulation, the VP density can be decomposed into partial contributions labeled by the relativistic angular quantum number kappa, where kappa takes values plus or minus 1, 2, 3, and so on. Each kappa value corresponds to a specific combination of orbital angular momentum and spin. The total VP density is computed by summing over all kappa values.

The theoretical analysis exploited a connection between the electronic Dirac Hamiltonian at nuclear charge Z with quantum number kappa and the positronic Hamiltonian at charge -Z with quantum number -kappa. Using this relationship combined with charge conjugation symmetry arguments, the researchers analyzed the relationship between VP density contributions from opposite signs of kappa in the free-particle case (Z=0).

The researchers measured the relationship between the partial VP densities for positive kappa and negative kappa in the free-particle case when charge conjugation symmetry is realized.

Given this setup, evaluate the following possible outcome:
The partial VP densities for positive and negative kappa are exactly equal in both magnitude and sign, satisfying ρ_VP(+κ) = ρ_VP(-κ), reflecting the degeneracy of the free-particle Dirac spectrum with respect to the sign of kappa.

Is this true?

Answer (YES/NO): NO